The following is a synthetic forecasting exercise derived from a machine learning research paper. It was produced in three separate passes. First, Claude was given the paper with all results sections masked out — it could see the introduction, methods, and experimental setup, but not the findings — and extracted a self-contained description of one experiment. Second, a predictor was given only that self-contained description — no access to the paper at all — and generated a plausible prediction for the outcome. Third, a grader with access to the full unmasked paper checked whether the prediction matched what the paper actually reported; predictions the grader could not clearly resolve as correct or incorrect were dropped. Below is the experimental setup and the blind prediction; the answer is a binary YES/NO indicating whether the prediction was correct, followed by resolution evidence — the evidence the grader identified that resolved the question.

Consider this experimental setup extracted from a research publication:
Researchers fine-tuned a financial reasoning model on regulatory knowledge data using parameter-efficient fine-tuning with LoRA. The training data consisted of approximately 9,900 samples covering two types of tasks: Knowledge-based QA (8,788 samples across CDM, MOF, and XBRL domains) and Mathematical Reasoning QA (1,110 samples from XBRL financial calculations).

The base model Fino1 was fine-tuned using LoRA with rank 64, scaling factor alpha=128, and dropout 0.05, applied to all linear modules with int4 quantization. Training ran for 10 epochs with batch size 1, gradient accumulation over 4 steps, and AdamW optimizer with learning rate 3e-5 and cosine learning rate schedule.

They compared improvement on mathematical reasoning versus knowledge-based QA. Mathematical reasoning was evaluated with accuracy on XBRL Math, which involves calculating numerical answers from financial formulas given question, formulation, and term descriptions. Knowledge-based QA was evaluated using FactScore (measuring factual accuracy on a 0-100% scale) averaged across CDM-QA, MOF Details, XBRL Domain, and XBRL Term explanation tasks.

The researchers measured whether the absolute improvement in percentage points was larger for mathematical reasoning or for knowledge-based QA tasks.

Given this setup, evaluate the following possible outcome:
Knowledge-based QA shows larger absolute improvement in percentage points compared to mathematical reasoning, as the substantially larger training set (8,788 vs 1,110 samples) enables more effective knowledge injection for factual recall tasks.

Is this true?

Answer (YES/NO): YES